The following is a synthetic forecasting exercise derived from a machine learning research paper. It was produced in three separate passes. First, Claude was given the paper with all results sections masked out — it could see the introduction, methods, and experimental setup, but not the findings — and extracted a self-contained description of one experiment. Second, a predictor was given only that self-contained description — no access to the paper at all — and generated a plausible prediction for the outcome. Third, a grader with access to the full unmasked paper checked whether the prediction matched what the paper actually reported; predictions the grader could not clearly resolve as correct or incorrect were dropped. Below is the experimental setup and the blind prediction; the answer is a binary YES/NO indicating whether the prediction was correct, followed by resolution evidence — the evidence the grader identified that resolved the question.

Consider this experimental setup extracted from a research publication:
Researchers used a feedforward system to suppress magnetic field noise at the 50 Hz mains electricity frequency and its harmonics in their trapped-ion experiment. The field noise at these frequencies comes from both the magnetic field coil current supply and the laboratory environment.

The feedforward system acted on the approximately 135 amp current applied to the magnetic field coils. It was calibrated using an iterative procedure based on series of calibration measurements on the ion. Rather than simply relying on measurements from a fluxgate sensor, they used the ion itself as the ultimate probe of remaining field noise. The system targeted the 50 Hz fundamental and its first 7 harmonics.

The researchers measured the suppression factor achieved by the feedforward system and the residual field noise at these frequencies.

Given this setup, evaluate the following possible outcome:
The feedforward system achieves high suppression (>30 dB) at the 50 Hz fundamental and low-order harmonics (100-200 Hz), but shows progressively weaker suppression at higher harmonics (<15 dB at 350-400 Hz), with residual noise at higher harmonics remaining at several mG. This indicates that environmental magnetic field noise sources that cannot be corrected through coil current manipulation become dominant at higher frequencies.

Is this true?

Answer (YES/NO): NO